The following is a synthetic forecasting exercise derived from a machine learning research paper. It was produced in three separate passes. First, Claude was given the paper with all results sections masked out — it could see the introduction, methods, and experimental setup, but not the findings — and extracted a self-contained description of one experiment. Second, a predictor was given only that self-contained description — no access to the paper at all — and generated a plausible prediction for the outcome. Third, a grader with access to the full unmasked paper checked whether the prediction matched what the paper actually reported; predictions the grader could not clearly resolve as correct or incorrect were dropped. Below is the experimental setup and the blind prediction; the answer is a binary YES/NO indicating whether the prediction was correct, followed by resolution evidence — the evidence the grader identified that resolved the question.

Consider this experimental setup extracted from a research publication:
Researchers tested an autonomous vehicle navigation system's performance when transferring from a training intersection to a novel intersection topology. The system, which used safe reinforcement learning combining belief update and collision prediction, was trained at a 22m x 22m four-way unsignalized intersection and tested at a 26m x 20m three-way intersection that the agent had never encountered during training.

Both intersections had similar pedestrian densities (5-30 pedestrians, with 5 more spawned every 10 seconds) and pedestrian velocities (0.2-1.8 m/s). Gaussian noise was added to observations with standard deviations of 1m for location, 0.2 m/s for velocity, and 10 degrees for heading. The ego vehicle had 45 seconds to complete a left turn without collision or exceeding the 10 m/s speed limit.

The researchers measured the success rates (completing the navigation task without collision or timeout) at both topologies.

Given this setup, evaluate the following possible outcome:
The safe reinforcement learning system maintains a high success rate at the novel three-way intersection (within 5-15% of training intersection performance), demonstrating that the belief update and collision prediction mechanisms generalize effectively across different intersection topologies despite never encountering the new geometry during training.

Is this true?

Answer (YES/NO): NO